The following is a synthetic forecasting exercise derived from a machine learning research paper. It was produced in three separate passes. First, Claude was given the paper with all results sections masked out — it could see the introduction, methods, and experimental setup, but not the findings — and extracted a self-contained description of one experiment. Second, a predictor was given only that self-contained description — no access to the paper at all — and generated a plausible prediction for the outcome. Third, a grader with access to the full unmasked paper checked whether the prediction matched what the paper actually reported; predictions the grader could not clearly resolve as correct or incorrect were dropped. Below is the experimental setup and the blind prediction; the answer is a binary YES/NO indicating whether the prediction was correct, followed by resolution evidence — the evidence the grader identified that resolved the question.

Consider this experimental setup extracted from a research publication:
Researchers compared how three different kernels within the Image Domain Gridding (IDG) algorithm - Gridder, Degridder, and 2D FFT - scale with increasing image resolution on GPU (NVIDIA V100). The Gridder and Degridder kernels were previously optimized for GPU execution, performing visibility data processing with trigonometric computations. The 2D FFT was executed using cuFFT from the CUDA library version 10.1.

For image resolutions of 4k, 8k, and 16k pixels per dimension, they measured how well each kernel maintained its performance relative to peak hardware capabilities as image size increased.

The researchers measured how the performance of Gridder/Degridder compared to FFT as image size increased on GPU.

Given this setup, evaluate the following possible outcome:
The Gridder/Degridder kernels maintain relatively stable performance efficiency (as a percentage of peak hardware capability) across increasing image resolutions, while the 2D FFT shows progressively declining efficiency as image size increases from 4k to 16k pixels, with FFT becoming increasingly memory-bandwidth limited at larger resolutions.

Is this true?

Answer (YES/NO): YES